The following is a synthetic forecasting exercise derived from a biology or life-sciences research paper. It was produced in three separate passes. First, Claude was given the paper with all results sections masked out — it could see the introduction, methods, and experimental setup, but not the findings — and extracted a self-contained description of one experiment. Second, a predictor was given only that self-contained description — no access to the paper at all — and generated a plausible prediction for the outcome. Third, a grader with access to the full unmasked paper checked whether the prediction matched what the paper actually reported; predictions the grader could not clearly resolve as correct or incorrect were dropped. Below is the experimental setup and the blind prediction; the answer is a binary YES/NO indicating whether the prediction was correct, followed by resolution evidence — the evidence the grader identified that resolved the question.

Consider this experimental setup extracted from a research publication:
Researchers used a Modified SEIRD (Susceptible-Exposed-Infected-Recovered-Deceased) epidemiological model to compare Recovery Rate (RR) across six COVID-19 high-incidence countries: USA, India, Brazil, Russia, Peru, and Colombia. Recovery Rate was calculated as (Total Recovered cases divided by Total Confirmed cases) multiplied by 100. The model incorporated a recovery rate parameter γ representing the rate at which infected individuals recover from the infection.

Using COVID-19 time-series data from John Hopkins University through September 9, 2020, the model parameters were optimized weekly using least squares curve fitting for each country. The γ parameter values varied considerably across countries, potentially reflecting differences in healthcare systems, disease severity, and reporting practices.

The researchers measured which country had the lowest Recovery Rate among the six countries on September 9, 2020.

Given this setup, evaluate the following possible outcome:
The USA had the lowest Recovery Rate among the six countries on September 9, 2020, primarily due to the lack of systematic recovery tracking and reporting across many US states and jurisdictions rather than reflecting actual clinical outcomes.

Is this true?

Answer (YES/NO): YES